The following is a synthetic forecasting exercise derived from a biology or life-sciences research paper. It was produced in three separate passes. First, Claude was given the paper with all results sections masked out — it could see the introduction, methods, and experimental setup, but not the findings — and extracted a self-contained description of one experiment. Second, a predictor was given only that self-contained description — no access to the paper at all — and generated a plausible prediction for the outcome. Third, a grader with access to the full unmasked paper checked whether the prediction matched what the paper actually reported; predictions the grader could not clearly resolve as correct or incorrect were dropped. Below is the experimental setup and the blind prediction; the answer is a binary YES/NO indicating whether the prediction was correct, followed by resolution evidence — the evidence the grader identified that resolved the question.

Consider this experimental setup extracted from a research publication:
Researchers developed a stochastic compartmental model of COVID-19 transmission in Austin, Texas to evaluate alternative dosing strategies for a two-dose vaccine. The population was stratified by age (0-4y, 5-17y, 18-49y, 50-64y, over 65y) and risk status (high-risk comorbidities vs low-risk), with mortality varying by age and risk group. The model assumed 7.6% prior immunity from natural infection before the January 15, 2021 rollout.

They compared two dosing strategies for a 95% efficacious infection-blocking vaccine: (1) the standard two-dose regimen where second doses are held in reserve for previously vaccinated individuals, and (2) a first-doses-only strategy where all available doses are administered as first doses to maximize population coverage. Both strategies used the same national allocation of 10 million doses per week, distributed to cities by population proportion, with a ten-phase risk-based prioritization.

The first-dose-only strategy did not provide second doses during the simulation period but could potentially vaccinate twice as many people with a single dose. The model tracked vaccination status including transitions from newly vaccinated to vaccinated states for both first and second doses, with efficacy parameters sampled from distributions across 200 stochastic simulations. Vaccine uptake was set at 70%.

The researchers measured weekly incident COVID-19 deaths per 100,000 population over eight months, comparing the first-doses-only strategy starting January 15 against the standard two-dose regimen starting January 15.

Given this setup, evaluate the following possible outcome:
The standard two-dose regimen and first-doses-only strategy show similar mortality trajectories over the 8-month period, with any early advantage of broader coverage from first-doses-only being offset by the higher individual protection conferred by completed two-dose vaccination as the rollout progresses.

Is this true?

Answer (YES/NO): NO